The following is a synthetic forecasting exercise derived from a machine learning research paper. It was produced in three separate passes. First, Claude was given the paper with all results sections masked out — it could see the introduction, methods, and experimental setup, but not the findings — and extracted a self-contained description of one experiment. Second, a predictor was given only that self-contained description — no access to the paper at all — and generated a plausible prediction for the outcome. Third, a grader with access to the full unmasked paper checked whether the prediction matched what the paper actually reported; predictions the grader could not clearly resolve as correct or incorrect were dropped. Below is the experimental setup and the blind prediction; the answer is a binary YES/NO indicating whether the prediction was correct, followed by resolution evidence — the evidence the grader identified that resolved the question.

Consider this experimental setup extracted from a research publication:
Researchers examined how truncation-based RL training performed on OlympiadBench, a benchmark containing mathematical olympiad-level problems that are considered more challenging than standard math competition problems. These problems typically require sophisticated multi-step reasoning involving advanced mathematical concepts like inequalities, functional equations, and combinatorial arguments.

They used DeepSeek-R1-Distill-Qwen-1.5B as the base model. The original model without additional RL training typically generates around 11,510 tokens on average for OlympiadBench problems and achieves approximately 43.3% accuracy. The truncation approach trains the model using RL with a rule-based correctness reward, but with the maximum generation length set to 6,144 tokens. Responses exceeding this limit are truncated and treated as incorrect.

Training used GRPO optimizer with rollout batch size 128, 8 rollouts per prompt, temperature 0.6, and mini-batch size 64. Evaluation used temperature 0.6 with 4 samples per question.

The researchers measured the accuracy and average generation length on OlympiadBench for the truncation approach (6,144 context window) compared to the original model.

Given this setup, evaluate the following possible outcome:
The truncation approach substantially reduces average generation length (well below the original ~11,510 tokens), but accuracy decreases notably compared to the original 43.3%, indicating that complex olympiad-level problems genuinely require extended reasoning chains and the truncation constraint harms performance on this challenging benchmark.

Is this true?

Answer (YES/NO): NO